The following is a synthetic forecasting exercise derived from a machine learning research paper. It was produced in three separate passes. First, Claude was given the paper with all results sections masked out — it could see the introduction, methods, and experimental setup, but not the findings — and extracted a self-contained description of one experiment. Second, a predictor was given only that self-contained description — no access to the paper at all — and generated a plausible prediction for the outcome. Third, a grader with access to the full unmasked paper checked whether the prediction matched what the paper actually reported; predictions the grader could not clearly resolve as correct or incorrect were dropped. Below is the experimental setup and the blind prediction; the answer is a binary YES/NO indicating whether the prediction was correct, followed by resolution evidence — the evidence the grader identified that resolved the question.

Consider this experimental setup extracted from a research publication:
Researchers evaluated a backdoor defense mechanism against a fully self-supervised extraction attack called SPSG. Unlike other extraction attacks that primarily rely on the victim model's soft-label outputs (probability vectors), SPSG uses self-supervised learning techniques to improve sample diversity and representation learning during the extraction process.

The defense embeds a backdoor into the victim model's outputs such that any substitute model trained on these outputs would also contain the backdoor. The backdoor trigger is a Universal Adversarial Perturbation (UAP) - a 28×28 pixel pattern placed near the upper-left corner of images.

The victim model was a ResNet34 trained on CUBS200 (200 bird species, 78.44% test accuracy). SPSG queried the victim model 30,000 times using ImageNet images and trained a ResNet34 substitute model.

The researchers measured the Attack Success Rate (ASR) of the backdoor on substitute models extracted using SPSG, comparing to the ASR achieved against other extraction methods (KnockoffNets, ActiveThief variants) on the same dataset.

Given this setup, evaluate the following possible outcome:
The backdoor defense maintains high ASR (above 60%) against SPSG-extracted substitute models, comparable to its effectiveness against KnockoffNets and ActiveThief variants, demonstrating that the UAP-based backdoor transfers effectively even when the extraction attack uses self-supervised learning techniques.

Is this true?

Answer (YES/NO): YES